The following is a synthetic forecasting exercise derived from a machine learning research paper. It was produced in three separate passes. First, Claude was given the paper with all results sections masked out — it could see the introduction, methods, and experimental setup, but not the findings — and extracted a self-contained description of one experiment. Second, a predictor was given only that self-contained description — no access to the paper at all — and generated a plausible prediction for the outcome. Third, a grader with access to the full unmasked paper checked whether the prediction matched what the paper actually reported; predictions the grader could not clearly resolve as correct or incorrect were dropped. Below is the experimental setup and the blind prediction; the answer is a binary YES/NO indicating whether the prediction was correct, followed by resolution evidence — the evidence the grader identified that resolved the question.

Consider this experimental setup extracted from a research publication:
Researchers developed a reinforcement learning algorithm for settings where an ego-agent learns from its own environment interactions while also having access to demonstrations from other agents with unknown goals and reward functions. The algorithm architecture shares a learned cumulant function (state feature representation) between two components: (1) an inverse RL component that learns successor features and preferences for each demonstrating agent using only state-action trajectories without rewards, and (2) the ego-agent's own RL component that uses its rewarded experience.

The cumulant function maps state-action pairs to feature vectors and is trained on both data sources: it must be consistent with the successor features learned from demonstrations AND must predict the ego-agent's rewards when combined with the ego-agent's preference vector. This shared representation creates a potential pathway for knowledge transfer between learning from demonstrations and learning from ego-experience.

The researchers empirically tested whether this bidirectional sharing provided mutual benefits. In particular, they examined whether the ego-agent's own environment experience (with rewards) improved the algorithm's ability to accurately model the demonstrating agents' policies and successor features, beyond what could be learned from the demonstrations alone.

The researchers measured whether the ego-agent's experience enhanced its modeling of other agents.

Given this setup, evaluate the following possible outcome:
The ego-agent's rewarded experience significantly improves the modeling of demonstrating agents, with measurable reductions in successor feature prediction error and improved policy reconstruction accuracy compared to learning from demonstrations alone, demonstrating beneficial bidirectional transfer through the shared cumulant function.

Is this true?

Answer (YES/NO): NO